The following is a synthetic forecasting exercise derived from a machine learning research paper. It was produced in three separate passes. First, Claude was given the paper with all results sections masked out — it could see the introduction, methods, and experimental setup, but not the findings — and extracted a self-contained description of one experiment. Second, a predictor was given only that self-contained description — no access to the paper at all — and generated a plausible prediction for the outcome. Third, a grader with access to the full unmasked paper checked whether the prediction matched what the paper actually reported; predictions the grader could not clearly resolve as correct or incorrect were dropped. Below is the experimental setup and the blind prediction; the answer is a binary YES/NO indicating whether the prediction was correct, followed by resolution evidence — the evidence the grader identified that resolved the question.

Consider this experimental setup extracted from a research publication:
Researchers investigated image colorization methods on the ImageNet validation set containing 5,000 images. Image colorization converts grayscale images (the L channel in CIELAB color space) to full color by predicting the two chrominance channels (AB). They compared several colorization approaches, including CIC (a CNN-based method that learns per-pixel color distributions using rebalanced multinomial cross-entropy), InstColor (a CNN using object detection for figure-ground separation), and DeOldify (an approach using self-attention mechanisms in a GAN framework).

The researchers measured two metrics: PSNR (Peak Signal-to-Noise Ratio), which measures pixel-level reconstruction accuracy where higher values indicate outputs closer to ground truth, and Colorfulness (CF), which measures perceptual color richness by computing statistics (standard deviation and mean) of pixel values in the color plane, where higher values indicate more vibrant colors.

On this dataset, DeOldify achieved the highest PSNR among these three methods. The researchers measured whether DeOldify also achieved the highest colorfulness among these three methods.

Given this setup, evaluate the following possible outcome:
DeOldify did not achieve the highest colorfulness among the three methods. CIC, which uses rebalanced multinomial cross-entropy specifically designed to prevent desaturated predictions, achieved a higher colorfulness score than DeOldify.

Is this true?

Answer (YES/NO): YES